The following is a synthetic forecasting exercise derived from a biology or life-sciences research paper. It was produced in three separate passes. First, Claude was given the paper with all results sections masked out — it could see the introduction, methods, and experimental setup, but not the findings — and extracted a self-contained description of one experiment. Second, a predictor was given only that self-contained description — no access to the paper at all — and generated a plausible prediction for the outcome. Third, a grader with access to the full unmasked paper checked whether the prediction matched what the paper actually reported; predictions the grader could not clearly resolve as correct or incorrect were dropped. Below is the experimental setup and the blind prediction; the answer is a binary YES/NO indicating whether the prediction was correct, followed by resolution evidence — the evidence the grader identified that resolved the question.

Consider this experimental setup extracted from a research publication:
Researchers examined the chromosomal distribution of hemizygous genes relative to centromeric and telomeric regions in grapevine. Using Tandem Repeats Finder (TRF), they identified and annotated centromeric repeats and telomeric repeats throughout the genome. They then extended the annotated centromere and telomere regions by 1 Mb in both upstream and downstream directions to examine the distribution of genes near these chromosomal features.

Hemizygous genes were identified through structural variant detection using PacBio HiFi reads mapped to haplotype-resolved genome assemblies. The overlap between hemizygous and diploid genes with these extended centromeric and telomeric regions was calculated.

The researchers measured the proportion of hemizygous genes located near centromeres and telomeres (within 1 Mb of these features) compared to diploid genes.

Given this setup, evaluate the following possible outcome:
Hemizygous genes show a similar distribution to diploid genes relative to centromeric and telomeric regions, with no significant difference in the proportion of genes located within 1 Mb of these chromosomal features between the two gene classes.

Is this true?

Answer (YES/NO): NO